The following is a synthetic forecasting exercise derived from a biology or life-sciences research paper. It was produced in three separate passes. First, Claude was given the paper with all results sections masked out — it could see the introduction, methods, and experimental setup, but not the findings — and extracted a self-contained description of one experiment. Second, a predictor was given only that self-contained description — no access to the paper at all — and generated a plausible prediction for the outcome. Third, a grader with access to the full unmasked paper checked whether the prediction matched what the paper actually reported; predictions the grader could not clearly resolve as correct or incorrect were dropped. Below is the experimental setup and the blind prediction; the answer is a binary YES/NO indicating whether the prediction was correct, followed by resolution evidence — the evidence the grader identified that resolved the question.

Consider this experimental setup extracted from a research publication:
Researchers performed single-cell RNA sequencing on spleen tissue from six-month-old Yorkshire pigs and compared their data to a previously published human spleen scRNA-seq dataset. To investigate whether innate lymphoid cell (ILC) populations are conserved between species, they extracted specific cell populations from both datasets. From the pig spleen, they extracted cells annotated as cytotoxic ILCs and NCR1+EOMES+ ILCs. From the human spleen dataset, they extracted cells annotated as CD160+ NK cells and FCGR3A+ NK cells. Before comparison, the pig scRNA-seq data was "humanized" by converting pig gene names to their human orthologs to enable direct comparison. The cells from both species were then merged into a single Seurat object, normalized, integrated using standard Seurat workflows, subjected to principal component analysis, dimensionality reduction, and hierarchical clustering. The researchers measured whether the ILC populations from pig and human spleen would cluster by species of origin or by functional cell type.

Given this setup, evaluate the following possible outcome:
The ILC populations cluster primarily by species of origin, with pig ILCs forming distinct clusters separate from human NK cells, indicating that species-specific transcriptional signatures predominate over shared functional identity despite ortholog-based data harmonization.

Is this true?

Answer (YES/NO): NO